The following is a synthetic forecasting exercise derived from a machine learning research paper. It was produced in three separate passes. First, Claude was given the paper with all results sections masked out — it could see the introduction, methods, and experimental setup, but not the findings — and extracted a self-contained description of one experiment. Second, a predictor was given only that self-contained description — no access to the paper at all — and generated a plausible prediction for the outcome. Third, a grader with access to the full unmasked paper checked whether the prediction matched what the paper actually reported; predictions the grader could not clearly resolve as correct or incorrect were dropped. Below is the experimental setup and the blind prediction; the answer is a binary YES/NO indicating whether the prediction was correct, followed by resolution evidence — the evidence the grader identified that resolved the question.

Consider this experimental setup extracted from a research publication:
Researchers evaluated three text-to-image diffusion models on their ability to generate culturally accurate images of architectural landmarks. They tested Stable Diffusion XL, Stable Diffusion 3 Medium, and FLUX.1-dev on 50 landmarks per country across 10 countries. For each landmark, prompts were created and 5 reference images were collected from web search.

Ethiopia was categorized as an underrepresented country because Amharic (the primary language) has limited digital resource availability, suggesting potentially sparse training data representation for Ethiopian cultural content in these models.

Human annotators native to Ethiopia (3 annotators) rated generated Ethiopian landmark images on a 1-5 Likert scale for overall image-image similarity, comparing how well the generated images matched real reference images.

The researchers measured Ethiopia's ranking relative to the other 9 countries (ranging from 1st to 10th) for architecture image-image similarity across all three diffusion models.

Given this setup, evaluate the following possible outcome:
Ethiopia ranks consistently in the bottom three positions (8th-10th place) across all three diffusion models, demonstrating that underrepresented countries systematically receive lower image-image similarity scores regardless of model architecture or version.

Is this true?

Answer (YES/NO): NO